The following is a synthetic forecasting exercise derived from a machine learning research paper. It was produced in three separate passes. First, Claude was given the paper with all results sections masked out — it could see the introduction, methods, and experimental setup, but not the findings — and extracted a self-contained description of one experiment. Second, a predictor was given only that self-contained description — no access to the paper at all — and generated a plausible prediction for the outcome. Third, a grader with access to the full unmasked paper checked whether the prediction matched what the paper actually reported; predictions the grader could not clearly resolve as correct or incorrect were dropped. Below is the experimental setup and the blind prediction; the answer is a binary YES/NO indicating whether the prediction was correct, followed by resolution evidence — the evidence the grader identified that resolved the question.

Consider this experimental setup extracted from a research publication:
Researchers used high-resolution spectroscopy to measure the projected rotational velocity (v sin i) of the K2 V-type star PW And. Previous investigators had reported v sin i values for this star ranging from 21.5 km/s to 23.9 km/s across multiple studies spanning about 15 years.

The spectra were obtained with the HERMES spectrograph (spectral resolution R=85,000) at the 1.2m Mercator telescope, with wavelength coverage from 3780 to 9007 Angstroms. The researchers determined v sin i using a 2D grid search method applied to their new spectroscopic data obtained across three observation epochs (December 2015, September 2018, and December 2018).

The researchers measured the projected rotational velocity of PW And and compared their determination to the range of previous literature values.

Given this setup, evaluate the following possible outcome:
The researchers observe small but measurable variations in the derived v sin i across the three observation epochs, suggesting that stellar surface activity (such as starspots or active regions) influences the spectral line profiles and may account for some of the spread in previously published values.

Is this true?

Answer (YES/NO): NO